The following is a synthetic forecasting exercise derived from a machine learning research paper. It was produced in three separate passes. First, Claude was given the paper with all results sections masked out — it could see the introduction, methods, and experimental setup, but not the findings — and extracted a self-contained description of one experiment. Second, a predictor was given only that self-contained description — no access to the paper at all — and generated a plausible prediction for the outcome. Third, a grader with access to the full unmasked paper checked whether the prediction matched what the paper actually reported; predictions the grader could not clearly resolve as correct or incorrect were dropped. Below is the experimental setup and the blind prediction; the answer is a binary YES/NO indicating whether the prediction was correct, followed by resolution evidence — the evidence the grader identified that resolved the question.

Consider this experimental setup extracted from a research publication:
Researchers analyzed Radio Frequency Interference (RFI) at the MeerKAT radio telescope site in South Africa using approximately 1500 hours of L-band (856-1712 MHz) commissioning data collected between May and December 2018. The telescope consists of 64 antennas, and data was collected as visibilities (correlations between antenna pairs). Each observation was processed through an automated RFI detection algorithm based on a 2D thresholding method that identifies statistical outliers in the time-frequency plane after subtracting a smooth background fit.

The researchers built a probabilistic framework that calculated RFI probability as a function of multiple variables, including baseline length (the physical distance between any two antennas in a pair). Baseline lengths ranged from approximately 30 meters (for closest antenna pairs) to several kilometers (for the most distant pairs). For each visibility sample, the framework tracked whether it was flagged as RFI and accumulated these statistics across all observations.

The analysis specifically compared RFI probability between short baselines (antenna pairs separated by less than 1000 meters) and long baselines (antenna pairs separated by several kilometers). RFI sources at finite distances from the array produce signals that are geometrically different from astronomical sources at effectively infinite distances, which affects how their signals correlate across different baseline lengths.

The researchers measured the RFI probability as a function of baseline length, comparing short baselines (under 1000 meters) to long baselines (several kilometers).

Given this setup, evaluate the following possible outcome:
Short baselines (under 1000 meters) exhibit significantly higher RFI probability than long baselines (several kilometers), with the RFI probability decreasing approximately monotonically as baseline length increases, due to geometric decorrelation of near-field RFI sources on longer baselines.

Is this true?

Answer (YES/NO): YES